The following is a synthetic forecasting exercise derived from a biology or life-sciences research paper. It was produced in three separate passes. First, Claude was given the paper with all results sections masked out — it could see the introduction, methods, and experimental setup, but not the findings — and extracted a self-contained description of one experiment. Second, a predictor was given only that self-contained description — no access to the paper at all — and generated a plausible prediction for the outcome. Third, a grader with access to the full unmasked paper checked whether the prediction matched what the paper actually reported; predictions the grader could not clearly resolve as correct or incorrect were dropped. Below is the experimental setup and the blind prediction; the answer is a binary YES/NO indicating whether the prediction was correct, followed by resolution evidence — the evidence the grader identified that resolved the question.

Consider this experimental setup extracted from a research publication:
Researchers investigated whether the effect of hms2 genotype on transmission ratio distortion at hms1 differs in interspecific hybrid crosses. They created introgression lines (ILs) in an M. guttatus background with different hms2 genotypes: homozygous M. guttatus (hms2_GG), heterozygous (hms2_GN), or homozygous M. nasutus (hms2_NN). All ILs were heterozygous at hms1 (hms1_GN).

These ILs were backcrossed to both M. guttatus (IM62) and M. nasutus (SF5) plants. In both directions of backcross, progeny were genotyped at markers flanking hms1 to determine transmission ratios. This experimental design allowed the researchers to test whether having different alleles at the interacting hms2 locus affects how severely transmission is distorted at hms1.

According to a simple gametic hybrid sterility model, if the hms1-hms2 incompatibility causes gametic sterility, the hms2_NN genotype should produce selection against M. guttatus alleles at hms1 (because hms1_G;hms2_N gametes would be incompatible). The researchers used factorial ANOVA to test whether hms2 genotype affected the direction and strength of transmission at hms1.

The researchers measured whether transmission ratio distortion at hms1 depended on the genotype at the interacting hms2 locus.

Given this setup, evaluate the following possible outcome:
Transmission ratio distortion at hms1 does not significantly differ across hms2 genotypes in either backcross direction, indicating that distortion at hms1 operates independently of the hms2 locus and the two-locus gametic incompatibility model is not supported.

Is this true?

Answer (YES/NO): NO